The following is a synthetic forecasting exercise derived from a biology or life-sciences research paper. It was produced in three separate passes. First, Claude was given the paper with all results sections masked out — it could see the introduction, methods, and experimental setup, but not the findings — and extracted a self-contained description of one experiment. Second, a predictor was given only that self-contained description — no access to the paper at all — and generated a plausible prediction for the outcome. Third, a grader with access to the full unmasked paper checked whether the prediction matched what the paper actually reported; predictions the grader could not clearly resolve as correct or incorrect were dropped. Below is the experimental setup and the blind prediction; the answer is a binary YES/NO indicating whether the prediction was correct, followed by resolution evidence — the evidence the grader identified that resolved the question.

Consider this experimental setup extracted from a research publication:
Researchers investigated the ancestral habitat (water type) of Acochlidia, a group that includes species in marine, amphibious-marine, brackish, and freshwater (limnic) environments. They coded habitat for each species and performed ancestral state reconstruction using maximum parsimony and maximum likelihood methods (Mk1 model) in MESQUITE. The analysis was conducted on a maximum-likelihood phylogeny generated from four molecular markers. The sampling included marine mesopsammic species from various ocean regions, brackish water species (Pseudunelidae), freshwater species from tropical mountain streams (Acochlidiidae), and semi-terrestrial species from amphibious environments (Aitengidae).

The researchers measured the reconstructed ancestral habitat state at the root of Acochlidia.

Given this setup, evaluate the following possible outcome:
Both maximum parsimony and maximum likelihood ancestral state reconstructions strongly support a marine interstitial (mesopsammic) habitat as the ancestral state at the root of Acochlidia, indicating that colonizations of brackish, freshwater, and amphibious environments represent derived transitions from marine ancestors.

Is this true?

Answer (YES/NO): NO